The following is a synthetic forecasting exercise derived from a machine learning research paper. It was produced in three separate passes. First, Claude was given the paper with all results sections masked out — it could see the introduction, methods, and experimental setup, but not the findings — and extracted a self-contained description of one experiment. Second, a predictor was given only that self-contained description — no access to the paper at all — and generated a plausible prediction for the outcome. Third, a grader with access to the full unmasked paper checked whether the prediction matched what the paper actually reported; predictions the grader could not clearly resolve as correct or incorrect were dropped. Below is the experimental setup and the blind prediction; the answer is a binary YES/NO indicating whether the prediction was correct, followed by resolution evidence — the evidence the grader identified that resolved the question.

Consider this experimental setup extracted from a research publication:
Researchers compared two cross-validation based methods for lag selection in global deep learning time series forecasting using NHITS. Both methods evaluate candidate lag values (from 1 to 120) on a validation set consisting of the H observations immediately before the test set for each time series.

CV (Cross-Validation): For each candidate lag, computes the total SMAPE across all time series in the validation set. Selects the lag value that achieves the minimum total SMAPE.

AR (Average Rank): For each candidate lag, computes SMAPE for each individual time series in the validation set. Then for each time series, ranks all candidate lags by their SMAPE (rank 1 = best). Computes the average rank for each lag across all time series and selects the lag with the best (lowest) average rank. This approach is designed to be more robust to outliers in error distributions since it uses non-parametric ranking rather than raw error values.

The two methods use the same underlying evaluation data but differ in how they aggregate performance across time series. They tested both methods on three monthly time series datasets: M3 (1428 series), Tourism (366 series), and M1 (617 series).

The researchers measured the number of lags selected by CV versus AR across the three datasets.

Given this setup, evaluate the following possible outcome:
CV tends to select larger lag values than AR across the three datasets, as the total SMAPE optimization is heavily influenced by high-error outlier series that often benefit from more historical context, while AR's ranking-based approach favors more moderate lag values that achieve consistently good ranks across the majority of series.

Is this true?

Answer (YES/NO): NO